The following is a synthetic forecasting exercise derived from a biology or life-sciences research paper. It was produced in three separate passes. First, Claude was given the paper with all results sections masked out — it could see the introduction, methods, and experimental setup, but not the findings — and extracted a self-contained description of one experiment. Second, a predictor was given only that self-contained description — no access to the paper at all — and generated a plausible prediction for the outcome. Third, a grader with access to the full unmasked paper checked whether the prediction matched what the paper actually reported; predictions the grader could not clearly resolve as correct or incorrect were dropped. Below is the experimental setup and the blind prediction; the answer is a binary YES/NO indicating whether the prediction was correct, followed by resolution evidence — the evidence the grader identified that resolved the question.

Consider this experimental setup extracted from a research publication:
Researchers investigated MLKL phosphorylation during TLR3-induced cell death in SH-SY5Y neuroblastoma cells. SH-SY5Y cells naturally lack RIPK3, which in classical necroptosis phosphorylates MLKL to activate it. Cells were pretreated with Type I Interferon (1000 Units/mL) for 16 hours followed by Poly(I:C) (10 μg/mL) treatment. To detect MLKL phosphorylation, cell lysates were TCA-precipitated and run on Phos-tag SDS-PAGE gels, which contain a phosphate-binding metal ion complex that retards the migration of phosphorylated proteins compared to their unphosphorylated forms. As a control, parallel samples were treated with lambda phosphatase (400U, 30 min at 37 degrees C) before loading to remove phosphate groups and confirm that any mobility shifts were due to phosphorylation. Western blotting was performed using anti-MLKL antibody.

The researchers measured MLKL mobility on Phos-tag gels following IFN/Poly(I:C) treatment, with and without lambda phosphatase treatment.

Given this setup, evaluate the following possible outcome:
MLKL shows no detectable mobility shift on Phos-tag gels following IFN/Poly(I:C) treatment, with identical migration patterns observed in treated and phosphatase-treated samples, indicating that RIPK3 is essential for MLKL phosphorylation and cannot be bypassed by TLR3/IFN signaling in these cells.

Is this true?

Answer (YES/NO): NO